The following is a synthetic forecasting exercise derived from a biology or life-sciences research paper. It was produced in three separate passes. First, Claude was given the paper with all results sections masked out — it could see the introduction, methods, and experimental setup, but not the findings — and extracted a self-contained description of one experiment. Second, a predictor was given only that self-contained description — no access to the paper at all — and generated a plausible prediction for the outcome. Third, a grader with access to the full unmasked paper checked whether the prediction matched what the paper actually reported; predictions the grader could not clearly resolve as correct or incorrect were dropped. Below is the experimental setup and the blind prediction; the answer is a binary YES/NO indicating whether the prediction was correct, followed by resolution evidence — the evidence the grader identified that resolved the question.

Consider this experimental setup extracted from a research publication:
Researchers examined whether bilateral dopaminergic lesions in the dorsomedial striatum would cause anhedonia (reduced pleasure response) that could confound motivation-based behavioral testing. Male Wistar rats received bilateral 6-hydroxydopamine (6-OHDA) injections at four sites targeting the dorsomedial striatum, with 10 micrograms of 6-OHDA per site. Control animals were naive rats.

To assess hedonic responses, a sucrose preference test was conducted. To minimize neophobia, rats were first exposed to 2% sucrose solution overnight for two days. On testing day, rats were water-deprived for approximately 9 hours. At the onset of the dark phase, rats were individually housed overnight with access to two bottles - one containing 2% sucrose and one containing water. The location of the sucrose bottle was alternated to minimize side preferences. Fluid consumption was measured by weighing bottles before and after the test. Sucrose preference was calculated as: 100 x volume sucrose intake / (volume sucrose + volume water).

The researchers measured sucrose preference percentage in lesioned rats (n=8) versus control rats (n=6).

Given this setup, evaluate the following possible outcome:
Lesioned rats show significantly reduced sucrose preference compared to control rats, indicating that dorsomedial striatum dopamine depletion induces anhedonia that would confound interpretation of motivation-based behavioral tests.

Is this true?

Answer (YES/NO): NO